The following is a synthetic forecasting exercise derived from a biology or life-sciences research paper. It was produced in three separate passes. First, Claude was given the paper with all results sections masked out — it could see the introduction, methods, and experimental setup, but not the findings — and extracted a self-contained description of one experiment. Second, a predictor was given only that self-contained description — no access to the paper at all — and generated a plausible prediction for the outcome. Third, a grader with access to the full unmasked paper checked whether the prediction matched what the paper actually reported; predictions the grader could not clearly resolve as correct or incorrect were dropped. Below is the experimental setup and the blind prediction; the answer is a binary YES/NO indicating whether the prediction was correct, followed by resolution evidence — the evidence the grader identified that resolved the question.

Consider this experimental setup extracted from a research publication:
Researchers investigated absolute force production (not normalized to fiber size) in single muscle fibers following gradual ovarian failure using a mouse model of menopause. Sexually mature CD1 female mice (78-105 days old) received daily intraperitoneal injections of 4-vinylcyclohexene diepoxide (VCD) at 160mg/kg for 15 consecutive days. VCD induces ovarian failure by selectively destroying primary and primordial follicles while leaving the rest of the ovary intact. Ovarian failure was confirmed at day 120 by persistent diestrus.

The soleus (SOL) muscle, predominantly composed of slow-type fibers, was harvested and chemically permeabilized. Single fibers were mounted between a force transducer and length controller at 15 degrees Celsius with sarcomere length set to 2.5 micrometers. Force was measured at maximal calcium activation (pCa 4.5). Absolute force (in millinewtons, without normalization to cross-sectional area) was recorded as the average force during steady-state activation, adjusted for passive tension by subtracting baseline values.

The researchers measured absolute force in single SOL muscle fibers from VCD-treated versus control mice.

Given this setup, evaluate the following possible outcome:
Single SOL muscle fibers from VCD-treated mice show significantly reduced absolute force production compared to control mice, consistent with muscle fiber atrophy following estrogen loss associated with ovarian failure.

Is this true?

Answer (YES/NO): NO